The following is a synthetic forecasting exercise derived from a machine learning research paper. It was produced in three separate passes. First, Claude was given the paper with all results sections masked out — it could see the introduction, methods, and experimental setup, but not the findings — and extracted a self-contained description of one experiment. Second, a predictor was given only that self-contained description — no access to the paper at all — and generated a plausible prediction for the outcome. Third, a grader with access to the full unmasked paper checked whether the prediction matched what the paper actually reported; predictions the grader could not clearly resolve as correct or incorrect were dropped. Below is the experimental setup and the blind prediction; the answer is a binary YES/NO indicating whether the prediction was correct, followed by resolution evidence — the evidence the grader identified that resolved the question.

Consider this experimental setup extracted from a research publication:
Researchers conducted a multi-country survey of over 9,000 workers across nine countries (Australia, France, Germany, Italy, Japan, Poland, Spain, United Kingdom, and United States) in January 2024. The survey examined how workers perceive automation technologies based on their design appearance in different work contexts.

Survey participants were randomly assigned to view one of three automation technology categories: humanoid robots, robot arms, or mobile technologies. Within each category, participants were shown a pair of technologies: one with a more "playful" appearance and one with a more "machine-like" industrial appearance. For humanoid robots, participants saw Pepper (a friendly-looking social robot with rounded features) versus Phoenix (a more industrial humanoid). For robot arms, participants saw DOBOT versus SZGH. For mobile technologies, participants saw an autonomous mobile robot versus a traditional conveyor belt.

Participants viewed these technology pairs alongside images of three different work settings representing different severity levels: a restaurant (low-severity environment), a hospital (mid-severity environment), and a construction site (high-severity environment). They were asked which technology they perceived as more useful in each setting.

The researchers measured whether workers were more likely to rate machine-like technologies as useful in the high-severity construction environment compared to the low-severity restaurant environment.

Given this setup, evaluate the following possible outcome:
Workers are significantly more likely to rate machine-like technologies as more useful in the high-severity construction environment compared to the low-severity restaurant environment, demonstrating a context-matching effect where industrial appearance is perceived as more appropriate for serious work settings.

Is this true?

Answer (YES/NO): YES